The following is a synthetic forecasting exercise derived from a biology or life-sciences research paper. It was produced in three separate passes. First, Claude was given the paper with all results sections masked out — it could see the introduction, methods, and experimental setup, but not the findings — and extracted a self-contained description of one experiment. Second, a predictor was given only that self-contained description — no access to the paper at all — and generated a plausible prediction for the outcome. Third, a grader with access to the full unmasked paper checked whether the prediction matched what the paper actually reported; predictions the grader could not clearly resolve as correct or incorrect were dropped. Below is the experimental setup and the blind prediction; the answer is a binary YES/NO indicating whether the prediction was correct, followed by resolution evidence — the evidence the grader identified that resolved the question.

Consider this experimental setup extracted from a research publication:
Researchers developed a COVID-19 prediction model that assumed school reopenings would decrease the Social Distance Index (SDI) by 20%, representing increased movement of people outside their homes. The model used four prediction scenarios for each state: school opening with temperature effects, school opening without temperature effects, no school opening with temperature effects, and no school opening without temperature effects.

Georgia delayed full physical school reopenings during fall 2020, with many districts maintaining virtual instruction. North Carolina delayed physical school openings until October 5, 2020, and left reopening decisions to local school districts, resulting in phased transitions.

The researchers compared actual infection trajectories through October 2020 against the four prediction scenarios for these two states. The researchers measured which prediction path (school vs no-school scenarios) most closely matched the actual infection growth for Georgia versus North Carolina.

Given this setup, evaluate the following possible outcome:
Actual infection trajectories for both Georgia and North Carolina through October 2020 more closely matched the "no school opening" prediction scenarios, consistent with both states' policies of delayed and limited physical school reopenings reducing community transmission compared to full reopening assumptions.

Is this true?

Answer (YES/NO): NO